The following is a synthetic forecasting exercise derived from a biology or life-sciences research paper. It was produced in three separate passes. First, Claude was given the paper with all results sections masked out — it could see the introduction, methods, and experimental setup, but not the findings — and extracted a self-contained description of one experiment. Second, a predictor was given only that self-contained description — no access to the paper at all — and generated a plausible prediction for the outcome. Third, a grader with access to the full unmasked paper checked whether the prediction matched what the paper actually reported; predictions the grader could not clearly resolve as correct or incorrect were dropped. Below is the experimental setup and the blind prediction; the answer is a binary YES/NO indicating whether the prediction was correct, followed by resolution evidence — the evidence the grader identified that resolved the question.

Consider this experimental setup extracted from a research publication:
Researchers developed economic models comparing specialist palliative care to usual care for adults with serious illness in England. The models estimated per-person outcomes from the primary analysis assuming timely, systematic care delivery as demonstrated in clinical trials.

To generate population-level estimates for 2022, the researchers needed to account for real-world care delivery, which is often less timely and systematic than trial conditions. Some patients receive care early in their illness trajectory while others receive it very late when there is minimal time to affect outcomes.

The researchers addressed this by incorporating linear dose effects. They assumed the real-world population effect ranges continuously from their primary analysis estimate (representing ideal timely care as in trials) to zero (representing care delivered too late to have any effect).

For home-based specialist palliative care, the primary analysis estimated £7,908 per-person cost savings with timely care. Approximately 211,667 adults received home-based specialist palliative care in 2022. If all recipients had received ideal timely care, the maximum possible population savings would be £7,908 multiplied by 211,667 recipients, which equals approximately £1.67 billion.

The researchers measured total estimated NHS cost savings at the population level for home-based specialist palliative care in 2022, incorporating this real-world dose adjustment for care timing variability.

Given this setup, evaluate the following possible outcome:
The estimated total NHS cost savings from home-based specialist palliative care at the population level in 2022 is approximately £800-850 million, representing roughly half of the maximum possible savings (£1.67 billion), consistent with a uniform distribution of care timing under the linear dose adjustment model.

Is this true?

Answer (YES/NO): NO